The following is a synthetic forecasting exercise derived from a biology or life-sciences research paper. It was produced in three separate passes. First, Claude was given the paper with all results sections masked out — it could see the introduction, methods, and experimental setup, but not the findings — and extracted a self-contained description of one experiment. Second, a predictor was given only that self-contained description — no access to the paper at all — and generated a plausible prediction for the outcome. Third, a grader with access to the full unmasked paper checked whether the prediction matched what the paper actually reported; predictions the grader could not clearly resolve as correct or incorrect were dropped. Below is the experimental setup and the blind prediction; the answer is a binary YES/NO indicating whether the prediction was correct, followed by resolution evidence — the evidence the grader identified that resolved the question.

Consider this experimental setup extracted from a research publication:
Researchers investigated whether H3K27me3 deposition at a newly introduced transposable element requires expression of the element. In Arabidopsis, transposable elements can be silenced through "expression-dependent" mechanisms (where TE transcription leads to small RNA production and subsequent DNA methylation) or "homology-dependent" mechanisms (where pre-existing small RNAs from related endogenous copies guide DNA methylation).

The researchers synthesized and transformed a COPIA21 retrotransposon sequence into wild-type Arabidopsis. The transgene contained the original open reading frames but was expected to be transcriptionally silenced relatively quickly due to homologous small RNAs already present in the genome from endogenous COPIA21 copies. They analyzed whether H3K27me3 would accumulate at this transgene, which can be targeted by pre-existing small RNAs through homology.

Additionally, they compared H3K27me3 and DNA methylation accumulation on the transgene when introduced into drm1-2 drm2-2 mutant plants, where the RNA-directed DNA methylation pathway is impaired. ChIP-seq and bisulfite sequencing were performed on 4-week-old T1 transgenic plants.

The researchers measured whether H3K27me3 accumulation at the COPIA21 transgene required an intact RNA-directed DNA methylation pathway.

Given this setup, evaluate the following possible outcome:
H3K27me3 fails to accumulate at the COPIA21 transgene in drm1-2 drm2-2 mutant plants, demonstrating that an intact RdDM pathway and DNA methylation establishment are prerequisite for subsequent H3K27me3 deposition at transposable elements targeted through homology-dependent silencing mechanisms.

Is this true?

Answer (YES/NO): YES